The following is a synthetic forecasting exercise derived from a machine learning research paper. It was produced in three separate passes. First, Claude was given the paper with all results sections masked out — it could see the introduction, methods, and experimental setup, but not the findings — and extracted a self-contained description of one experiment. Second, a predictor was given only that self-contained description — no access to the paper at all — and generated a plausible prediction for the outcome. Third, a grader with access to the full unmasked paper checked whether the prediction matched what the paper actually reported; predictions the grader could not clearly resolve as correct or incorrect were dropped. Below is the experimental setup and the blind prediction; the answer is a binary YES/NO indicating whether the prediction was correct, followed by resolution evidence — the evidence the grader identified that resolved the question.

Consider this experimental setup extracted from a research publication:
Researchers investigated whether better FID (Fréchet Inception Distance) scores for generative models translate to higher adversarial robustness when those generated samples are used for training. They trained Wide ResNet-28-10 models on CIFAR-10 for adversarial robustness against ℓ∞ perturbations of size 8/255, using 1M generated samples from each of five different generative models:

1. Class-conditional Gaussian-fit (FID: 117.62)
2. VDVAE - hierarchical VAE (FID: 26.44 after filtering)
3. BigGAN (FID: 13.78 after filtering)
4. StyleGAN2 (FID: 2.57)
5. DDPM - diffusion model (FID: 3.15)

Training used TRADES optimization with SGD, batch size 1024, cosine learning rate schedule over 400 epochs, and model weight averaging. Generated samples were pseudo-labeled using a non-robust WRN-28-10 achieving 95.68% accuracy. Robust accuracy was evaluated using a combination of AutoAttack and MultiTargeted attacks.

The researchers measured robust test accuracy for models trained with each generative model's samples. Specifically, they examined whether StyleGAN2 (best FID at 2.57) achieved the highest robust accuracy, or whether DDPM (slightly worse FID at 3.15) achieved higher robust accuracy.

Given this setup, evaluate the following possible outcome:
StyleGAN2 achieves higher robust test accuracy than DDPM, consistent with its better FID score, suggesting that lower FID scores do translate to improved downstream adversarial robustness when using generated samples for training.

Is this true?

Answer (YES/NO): NO